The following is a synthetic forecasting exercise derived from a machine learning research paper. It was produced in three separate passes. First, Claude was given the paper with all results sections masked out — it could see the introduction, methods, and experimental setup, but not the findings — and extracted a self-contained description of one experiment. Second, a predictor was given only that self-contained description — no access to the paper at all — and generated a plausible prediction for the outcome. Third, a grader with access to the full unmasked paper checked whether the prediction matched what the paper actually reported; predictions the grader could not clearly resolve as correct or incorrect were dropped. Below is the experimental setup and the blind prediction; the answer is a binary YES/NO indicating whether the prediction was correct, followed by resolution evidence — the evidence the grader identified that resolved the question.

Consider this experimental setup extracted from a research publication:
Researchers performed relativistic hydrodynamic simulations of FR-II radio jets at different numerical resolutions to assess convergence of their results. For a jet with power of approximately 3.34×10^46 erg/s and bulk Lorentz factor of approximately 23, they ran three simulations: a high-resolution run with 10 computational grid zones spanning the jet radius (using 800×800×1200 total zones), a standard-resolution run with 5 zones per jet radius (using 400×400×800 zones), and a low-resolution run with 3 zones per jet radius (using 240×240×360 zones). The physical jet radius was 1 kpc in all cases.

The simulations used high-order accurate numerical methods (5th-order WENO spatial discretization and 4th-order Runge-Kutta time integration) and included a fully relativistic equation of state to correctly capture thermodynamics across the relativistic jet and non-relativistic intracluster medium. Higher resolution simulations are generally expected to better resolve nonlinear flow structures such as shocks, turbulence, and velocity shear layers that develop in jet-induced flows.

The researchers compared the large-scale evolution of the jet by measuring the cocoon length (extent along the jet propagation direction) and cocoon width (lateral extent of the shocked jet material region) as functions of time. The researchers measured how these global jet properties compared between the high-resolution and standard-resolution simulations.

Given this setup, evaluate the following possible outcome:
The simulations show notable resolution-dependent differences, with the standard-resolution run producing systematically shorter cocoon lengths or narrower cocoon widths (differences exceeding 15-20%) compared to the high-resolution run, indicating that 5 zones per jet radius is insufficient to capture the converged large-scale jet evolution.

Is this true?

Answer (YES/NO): NO